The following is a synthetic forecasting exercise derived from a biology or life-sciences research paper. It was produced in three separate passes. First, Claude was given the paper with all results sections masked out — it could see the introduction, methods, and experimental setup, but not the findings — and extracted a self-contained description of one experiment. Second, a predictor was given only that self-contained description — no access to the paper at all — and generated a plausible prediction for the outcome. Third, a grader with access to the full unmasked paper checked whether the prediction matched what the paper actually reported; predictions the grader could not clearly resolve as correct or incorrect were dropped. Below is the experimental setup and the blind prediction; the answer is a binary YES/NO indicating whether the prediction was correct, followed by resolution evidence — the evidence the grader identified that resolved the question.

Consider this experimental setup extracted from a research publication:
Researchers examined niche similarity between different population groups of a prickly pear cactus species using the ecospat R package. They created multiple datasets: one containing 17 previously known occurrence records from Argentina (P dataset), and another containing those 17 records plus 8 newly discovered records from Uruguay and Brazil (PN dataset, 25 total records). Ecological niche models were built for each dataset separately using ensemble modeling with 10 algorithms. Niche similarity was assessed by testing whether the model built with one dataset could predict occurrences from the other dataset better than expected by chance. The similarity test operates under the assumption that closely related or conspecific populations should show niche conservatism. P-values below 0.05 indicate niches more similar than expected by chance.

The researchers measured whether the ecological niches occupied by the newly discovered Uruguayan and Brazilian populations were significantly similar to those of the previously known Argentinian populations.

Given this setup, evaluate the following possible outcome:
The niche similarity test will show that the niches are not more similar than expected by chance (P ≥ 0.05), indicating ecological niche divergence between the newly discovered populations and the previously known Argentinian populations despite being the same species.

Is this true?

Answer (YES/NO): YES